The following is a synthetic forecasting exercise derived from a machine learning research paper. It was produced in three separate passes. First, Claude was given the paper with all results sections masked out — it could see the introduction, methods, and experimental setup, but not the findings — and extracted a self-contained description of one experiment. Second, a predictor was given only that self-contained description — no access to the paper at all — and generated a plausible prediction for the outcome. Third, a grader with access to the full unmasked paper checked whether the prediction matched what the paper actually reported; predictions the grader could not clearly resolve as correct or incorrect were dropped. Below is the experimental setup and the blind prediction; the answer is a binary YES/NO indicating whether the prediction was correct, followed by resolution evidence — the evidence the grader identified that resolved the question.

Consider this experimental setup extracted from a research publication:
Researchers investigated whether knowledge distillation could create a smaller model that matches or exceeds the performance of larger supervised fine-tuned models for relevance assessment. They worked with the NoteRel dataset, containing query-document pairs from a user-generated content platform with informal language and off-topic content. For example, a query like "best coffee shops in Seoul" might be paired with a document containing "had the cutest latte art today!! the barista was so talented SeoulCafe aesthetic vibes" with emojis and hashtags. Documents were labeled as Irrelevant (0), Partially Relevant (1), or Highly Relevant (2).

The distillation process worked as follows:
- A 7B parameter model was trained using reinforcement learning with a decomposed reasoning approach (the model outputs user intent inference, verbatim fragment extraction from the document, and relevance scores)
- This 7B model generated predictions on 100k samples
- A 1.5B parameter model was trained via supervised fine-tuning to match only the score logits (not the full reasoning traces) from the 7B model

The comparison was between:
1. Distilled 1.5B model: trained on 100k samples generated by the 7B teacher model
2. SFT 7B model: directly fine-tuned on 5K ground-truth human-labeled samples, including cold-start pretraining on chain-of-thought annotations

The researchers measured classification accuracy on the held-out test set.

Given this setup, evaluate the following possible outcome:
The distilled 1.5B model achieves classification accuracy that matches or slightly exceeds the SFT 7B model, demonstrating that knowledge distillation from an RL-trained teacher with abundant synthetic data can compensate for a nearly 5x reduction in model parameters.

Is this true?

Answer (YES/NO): YES